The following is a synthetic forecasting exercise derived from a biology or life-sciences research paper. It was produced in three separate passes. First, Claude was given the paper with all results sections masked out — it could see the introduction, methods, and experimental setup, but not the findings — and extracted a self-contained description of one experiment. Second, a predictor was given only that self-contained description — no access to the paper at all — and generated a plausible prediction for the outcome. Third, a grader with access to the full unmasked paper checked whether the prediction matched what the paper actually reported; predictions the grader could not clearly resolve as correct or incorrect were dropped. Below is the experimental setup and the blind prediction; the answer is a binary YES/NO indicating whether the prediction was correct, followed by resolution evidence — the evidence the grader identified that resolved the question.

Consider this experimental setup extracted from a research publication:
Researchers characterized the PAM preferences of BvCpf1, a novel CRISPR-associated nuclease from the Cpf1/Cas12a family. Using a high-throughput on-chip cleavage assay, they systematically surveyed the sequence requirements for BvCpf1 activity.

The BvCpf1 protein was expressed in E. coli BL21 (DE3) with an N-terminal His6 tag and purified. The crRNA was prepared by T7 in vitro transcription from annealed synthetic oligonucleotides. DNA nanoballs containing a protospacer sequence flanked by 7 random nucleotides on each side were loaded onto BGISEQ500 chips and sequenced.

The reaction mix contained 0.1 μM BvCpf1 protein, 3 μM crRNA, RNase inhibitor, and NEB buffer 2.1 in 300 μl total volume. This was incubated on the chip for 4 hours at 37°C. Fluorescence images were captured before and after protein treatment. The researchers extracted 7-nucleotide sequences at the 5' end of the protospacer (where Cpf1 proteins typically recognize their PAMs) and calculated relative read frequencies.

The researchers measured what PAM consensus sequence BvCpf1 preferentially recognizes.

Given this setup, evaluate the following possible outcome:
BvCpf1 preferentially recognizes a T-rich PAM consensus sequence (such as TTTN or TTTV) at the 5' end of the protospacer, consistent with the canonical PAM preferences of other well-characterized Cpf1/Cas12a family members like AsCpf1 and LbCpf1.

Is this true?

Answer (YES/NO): YES